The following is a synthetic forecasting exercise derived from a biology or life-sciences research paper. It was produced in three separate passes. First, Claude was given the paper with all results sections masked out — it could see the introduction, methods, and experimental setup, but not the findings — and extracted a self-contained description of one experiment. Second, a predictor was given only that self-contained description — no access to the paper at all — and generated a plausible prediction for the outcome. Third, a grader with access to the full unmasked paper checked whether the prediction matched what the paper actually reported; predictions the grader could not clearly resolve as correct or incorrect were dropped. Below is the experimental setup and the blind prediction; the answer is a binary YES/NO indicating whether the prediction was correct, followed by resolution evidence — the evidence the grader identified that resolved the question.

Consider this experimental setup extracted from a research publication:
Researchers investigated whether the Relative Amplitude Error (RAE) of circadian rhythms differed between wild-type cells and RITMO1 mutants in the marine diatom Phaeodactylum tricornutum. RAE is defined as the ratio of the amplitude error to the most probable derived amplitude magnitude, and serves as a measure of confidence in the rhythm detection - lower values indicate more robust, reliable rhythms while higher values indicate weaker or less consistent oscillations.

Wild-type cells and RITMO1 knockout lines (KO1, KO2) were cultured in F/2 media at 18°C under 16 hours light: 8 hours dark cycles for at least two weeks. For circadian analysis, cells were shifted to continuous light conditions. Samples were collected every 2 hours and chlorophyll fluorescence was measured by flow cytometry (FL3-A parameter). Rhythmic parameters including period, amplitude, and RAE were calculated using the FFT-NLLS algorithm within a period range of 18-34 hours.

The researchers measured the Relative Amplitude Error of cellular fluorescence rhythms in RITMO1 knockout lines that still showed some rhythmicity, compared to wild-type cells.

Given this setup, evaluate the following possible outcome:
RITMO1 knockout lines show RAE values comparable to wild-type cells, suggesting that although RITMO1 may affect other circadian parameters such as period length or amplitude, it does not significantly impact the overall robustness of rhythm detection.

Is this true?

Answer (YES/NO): NO